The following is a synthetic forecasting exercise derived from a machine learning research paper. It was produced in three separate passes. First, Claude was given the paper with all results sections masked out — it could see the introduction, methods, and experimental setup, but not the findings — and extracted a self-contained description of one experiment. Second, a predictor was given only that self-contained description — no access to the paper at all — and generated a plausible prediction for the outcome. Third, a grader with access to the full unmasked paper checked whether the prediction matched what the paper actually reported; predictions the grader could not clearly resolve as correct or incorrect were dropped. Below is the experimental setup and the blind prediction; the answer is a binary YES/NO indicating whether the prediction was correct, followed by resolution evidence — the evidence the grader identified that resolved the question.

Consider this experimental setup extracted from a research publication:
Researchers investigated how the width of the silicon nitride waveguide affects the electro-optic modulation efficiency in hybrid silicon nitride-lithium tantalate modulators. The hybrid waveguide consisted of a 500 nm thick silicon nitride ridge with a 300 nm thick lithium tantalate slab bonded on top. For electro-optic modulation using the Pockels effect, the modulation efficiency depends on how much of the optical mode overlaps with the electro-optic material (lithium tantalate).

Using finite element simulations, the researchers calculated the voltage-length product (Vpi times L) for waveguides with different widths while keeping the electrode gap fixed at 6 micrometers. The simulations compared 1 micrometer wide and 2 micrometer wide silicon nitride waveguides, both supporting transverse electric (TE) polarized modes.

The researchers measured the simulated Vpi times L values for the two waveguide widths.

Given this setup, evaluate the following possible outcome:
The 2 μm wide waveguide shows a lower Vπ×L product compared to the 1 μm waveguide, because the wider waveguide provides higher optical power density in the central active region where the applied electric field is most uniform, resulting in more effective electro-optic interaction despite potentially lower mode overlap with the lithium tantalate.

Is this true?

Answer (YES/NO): NO